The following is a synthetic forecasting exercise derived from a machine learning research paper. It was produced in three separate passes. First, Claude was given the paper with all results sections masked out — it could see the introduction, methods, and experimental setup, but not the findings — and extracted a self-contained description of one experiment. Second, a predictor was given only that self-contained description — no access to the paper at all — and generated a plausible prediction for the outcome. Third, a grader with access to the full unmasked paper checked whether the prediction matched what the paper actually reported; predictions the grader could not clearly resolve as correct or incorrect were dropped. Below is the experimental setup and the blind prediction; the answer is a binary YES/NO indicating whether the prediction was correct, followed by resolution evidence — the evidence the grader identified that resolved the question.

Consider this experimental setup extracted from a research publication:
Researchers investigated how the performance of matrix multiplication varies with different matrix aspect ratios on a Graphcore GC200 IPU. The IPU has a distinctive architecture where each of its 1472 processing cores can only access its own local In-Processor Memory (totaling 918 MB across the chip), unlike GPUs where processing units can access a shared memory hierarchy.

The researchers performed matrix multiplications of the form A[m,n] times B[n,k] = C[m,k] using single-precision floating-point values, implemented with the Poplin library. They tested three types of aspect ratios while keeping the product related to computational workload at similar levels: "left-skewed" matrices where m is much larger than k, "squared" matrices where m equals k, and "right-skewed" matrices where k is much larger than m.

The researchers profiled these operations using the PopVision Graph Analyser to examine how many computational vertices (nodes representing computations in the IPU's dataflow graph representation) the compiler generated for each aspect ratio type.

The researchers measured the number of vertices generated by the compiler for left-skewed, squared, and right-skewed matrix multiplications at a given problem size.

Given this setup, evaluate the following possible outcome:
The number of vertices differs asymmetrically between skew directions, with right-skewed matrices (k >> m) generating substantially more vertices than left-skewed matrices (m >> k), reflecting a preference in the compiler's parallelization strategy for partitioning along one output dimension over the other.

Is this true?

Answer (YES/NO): YES